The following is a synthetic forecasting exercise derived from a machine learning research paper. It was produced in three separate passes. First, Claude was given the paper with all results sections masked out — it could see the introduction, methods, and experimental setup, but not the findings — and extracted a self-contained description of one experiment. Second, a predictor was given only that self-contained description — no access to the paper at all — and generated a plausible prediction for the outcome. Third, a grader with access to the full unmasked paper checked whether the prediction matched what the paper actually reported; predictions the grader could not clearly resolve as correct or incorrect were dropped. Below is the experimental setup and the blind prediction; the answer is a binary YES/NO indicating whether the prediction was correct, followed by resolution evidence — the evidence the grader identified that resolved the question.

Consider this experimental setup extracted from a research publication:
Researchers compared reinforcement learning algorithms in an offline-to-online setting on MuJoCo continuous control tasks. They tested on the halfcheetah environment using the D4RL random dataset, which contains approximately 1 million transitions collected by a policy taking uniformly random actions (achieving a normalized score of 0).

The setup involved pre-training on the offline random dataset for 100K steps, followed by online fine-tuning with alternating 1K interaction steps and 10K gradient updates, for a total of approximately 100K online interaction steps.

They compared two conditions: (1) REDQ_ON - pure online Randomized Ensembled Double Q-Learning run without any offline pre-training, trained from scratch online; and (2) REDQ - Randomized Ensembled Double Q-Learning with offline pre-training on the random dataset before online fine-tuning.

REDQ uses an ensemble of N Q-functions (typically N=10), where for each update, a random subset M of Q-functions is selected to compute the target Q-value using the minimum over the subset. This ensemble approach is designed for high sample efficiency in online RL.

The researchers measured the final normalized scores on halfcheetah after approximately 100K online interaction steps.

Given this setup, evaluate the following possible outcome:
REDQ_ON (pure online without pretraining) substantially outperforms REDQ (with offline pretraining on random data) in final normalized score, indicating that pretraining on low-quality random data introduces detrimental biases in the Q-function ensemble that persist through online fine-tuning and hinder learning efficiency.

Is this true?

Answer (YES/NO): YES